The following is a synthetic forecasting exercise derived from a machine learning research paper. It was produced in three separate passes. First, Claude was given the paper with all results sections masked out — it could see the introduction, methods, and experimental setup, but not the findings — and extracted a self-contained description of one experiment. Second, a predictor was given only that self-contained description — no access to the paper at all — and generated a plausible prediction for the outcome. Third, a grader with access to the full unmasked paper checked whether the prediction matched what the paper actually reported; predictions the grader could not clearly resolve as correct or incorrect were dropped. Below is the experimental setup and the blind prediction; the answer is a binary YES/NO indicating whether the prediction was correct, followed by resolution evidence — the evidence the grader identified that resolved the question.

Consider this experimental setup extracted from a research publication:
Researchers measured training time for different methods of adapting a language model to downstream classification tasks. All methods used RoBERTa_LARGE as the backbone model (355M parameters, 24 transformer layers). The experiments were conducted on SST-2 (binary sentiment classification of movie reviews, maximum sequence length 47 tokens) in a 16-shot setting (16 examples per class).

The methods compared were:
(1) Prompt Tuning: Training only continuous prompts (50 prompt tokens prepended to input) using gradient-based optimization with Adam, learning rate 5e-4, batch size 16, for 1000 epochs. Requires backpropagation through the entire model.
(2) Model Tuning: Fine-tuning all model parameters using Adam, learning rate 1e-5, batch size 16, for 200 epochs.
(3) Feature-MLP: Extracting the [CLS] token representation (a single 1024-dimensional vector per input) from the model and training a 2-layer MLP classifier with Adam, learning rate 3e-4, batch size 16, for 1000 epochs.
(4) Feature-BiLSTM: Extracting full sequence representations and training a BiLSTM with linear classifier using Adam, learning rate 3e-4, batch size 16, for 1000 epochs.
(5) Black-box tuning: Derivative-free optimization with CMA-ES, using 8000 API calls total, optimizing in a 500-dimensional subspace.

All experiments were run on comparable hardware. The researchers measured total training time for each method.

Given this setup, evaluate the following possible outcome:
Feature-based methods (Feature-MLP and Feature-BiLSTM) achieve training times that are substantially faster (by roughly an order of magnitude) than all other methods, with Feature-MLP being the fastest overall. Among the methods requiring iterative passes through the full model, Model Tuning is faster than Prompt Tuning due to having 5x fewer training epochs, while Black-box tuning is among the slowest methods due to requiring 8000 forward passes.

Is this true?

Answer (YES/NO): NO